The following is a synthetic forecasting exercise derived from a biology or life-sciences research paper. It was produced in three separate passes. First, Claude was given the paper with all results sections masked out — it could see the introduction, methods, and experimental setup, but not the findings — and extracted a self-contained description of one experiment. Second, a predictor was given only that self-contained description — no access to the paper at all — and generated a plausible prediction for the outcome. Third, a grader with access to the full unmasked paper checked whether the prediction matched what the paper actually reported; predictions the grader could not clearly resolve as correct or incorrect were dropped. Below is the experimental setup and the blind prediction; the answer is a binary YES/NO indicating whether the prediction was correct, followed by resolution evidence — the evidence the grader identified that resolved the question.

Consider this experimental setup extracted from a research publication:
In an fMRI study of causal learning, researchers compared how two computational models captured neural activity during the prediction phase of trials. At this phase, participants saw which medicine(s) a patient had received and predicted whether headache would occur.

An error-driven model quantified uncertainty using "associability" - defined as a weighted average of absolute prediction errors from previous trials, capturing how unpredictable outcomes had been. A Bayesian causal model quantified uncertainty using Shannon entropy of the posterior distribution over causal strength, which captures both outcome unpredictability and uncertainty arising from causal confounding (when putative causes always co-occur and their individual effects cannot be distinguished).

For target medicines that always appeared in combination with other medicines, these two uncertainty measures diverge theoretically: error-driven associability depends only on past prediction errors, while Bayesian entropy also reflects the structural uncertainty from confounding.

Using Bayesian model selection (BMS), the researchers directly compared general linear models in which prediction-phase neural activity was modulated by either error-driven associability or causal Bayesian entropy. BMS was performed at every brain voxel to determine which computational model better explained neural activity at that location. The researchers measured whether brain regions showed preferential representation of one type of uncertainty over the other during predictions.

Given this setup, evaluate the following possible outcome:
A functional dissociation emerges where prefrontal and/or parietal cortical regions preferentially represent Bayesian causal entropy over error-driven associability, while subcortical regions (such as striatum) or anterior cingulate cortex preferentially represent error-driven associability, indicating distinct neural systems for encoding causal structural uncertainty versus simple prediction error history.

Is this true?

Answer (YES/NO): NO